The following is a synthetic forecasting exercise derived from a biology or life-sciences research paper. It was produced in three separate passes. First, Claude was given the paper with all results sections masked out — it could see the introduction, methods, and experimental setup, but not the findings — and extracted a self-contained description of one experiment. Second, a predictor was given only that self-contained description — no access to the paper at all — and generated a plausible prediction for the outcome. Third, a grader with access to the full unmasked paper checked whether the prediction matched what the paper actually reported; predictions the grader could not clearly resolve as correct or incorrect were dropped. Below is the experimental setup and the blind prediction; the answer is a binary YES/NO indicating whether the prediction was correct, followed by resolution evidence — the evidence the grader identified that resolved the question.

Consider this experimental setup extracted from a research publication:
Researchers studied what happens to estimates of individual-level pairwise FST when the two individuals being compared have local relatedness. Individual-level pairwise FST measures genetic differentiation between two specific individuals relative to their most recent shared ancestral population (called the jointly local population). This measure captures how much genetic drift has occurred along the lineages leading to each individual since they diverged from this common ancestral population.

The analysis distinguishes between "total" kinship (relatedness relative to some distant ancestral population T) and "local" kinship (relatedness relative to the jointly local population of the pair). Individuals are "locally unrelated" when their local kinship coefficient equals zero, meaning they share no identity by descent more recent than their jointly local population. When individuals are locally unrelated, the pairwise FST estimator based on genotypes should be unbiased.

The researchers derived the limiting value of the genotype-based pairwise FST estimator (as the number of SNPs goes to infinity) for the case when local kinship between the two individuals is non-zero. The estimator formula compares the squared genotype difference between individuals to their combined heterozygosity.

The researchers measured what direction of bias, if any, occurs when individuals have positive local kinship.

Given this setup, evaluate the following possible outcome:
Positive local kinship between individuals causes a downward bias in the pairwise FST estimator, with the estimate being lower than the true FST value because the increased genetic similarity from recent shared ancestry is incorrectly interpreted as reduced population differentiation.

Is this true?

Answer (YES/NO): YES